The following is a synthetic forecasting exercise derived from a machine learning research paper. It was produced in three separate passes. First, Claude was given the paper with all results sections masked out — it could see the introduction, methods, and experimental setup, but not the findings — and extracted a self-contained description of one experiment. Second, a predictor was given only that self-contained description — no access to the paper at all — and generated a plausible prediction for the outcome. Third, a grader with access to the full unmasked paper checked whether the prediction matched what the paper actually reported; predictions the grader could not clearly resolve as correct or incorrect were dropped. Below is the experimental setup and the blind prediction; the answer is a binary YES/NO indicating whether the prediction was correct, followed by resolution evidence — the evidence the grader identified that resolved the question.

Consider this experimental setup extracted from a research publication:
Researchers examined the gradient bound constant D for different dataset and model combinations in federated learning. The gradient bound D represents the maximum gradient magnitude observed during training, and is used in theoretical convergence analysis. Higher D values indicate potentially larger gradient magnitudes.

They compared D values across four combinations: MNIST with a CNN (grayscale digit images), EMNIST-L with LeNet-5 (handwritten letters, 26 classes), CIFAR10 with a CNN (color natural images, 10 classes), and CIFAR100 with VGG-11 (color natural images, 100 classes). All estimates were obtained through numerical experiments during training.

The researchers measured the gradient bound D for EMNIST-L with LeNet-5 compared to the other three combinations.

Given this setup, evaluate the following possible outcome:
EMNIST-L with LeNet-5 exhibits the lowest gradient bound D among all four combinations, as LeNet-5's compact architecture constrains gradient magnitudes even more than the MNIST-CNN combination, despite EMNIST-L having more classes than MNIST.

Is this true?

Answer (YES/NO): NO